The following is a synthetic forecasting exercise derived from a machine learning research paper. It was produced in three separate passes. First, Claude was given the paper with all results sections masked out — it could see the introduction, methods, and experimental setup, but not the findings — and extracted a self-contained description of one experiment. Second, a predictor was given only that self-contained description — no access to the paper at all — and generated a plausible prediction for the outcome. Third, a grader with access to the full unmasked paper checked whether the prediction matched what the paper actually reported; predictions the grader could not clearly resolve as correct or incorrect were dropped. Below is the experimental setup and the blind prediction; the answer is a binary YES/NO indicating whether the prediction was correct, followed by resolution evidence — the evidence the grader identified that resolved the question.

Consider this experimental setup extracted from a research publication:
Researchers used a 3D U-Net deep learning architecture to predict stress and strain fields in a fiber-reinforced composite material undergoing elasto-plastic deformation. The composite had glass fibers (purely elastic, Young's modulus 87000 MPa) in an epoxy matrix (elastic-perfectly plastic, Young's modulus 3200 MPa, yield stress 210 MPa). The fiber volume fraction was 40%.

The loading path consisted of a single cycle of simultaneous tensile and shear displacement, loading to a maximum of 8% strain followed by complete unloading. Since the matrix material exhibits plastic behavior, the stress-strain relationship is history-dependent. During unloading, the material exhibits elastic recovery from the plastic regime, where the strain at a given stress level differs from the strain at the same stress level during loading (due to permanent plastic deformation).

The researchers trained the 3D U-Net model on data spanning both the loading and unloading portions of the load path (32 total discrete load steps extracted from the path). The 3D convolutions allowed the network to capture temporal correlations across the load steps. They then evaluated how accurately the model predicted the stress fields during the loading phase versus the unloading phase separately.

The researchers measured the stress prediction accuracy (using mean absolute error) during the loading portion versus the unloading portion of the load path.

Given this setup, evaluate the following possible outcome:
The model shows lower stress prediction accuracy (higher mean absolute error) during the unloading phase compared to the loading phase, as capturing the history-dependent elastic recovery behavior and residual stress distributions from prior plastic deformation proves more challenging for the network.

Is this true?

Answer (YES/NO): YES